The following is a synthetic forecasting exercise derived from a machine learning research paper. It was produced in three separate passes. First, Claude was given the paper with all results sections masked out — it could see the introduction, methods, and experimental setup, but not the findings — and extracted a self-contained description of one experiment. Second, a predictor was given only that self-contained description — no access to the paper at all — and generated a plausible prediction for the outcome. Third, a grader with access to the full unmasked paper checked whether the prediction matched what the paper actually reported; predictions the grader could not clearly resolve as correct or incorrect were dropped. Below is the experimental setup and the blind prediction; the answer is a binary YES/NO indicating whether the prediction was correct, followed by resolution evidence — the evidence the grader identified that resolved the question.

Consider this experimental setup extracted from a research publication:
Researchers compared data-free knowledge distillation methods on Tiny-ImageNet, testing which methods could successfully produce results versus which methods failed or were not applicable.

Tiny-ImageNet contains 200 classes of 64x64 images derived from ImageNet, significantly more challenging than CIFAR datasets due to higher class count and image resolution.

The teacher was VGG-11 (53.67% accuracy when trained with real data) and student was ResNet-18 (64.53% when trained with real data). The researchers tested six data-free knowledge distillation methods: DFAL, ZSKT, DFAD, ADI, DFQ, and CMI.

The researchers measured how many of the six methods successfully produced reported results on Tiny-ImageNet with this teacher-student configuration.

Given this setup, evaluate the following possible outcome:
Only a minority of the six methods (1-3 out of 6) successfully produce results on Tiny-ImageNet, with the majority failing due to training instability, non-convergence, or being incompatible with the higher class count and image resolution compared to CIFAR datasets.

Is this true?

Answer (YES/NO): NO